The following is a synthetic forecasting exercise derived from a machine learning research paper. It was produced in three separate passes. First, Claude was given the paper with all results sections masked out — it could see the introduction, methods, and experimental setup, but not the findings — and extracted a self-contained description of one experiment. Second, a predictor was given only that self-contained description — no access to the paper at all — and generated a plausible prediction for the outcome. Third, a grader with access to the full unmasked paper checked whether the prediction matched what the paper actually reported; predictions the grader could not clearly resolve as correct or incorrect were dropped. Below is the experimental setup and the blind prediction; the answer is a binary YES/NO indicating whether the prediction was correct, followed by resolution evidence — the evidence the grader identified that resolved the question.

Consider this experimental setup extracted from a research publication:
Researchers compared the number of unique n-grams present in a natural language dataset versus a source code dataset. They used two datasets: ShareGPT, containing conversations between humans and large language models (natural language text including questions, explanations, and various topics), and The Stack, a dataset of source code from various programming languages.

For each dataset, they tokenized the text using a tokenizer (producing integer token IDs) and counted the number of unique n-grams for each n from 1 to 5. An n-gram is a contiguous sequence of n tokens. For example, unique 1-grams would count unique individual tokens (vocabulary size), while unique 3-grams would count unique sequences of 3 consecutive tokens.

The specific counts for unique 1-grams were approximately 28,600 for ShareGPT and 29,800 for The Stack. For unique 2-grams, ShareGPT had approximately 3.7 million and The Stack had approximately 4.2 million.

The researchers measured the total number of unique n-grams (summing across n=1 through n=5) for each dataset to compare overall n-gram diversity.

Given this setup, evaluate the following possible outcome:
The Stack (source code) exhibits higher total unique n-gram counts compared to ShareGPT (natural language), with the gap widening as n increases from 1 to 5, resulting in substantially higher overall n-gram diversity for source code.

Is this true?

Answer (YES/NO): YES